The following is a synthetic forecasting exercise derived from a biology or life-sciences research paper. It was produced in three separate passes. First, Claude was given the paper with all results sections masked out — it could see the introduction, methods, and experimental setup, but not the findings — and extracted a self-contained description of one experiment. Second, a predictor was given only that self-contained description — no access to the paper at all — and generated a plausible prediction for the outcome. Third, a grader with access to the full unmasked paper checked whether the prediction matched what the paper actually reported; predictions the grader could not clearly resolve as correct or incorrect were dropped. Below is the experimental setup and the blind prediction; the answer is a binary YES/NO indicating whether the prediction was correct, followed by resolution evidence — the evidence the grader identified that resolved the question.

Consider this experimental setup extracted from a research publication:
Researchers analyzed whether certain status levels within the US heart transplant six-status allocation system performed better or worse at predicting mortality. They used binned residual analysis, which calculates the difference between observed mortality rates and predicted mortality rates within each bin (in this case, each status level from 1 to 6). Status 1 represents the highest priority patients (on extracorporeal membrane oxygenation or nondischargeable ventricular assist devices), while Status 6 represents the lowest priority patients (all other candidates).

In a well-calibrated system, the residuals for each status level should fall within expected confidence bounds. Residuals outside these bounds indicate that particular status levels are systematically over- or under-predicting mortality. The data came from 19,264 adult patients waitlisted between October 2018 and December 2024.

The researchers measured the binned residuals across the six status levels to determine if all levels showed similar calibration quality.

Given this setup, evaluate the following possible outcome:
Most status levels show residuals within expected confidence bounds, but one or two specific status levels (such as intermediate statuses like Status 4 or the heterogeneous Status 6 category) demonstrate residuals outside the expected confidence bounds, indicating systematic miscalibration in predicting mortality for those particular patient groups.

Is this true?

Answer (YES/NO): NO